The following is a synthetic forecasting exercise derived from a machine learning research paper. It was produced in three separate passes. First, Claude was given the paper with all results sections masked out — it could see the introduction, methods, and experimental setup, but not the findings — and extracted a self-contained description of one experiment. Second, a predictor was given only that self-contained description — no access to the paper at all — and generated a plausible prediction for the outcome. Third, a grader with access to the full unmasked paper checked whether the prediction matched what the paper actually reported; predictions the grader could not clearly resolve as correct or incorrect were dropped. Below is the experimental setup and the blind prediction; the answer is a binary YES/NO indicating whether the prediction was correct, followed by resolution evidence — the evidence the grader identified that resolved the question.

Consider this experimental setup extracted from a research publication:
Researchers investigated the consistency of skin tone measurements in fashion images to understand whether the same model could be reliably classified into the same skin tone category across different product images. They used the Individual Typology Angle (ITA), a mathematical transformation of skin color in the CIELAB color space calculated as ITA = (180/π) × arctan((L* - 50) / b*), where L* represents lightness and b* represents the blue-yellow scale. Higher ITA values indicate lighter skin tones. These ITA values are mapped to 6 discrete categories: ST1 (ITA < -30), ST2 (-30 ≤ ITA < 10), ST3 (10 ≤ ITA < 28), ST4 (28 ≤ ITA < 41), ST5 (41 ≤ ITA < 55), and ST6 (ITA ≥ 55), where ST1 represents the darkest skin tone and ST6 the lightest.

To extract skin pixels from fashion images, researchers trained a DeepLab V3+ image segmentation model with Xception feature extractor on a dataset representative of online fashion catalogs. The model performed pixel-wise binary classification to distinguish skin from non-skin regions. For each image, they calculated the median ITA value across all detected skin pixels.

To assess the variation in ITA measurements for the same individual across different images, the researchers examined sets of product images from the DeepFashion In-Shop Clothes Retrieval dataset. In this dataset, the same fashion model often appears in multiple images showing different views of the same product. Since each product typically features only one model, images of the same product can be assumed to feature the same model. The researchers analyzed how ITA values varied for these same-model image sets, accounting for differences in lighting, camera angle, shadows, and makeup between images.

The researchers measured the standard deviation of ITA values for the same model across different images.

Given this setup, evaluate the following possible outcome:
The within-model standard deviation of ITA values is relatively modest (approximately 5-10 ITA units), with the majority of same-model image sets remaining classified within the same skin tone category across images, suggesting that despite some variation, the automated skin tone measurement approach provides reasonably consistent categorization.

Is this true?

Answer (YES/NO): NO